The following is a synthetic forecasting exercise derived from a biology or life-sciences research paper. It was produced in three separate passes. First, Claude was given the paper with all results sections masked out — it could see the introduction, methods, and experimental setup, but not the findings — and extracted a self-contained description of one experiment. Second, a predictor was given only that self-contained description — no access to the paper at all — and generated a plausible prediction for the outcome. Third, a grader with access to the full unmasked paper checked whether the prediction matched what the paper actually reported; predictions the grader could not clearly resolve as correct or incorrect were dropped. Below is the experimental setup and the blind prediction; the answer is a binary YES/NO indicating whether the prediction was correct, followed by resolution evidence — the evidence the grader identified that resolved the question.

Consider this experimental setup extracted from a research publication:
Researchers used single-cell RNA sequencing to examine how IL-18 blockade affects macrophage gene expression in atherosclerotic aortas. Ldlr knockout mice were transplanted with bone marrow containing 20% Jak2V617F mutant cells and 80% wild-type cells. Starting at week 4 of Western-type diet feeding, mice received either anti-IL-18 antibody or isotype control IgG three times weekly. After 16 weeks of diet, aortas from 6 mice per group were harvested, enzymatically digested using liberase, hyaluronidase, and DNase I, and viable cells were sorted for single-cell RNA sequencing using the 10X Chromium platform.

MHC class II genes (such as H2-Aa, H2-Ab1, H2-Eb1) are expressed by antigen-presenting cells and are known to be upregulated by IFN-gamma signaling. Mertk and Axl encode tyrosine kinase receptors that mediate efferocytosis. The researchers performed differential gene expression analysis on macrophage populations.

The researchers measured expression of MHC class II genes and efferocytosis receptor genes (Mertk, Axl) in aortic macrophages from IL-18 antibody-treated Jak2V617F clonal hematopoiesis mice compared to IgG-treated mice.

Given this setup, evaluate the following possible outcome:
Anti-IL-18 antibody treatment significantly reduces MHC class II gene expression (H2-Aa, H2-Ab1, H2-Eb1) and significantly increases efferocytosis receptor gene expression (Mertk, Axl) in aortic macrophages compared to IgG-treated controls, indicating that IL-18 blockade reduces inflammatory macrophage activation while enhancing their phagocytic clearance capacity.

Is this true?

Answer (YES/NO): NO